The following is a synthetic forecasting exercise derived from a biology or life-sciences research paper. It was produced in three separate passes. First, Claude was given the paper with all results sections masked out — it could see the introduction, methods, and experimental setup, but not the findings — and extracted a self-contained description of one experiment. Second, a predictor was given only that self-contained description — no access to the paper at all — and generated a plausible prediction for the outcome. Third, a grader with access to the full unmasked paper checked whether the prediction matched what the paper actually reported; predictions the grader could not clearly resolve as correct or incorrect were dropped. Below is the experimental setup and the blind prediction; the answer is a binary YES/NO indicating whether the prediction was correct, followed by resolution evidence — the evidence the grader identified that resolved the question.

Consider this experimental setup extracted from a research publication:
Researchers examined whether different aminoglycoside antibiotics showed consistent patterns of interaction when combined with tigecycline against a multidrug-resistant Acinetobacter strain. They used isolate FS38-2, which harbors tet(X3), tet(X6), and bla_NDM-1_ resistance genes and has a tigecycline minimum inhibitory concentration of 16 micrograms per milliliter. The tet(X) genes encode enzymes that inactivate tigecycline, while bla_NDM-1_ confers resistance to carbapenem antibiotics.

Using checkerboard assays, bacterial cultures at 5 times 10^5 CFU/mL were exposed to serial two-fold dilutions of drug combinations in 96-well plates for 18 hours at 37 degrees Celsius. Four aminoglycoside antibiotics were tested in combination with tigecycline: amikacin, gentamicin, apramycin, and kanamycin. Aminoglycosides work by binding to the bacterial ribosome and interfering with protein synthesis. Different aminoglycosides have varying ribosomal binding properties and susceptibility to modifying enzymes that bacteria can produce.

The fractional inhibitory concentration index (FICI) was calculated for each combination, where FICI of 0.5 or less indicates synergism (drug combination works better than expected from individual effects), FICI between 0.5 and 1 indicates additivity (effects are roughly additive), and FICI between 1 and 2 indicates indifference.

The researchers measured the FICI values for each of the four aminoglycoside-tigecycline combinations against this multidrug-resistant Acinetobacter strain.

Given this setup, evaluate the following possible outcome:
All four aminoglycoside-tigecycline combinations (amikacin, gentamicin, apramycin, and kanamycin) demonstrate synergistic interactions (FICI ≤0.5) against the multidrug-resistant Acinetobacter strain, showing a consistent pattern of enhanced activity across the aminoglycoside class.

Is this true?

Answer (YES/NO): NO